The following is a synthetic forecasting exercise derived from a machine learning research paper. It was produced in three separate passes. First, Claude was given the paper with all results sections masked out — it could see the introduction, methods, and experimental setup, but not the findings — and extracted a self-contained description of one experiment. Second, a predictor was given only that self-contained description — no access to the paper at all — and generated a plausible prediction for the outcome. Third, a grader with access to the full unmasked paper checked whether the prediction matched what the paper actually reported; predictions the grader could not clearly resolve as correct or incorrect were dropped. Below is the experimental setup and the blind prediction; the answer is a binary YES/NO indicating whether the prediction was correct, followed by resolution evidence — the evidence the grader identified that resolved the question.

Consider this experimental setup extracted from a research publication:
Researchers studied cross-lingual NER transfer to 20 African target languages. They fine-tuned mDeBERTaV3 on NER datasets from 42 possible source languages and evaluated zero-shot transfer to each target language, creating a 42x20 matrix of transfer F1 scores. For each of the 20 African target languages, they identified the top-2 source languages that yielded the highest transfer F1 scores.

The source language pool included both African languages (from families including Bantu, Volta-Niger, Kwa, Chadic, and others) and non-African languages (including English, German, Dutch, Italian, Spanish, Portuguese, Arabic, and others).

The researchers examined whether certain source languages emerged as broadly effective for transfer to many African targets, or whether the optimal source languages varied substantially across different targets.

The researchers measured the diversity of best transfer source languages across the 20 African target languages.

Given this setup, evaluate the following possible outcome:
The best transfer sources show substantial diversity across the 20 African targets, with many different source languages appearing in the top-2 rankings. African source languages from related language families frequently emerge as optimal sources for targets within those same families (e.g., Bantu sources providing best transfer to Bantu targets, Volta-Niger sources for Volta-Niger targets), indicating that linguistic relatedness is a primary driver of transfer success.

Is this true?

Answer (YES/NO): NO